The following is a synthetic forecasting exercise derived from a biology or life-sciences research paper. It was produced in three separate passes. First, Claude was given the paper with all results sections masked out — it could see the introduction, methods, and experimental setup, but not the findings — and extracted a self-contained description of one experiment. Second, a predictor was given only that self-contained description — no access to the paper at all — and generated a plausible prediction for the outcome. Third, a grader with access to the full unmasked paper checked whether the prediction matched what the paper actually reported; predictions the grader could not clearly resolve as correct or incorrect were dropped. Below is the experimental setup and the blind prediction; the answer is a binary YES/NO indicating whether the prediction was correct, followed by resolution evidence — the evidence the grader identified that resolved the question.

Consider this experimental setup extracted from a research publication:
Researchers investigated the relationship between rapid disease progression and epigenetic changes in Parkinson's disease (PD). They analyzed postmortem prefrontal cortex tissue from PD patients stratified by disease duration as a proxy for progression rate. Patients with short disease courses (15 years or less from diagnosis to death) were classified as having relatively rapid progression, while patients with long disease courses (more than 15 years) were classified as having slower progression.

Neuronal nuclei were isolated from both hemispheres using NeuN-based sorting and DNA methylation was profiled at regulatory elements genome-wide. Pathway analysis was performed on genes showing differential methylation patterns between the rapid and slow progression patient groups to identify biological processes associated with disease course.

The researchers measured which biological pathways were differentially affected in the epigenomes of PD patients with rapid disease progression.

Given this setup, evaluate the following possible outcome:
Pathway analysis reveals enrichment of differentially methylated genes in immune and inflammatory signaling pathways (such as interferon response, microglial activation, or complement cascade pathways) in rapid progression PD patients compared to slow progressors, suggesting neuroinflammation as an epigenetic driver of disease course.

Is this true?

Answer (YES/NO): NO